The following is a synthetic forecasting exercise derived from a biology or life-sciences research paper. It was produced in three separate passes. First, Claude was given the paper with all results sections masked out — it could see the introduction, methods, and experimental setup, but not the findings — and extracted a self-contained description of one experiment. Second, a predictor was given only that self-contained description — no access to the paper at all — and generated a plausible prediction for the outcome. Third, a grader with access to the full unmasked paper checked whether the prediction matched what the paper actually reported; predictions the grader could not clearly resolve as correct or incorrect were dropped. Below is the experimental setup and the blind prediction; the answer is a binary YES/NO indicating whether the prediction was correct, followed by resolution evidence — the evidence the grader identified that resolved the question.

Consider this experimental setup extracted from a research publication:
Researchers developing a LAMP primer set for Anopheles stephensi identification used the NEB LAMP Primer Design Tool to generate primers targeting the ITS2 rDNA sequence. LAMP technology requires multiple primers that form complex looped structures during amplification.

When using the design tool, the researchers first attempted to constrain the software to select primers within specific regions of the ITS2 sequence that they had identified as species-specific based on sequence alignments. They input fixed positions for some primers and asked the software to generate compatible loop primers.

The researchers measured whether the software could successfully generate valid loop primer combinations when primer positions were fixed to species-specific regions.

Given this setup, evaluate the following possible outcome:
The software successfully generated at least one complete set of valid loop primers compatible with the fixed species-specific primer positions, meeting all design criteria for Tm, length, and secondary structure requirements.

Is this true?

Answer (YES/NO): NO